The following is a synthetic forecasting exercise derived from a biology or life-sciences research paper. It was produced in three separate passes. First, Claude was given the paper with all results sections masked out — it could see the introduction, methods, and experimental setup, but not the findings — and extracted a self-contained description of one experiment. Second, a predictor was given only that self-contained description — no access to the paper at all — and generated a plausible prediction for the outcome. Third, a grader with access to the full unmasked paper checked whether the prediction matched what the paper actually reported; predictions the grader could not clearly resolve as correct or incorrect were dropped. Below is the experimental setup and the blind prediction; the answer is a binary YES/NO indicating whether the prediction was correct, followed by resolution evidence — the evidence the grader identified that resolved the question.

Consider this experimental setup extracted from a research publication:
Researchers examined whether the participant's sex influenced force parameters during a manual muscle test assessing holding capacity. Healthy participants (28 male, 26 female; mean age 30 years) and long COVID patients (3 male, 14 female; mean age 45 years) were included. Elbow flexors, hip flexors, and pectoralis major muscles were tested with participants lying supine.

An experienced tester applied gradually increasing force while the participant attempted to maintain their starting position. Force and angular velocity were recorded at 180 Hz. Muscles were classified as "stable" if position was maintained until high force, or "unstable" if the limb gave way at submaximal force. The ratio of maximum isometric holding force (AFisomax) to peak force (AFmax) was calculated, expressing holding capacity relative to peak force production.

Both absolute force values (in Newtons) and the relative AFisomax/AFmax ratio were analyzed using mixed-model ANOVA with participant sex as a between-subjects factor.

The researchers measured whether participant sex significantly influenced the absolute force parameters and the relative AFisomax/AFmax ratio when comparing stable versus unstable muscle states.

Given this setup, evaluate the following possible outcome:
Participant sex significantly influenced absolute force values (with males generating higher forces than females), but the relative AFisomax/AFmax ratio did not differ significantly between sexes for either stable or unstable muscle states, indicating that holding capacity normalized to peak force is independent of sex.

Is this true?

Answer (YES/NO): NO